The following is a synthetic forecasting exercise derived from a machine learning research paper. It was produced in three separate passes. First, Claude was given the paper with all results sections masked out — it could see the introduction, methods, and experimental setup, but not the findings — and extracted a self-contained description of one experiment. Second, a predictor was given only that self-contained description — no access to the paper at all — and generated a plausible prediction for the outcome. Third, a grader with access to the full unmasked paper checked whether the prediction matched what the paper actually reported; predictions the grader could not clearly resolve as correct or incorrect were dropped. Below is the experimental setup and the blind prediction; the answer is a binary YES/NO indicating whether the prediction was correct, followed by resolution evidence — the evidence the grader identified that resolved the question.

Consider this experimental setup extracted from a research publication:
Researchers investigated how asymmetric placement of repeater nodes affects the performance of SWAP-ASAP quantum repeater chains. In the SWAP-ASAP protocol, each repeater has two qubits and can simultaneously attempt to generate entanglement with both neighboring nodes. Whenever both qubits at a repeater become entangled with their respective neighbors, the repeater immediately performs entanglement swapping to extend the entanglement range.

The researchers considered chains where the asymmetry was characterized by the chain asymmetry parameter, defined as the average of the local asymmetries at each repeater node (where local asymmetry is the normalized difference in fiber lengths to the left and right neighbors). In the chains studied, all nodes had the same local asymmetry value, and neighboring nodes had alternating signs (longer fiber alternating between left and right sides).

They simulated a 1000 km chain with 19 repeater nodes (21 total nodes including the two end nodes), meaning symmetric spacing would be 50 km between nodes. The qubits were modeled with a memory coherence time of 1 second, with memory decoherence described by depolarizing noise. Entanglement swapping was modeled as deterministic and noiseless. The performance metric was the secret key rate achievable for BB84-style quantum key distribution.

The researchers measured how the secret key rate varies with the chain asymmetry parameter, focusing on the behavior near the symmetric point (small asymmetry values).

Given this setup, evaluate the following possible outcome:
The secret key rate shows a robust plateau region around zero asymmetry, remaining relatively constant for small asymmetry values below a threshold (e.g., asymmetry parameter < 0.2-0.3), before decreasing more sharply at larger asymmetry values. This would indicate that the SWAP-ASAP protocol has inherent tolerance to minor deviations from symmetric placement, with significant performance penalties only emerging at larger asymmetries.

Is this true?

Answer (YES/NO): NO